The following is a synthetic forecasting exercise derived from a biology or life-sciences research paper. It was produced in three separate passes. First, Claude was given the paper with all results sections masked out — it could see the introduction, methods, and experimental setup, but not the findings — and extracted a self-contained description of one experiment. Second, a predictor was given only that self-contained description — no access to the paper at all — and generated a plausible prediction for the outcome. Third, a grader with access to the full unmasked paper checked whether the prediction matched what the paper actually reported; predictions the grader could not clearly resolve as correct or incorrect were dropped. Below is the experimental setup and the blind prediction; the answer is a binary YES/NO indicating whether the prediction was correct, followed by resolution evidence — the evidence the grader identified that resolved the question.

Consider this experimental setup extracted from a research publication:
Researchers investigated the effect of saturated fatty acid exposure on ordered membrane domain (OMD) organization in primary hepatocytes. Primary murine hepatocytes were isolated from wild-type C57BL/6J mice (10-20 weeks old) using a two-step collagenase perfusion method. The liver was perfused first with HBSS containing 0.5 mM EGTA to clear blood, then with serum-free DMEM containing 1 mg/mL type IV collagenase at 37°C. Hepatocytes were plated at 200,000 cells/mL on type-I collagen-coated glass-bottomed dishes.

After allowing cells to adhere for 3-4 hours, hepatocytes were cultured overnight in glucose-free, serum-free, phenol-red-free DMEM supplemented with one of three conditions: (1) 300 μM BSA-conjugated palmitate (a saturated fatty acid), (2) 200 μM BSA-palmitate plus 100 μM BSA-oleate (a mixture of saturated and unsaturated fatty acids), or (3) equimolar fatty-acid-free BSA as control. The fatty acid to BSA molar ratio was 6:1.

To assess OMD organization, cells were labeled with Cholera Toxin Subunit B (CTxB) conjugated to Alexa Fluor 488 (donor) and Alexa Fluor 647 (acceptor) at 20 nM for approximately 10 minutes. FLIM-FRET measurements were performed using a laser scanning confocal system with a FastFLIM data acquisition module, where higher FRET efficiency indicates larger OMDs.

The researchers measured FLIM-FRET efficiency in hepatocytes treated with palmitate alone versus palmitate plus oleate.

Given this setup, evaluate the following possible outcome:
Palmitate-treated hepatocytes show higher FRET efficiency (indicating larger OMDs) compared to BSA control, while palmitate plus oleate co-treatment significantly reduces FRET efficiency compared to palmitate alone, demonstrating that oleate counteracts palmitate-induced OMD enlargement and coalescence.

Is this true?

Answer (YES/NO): YES